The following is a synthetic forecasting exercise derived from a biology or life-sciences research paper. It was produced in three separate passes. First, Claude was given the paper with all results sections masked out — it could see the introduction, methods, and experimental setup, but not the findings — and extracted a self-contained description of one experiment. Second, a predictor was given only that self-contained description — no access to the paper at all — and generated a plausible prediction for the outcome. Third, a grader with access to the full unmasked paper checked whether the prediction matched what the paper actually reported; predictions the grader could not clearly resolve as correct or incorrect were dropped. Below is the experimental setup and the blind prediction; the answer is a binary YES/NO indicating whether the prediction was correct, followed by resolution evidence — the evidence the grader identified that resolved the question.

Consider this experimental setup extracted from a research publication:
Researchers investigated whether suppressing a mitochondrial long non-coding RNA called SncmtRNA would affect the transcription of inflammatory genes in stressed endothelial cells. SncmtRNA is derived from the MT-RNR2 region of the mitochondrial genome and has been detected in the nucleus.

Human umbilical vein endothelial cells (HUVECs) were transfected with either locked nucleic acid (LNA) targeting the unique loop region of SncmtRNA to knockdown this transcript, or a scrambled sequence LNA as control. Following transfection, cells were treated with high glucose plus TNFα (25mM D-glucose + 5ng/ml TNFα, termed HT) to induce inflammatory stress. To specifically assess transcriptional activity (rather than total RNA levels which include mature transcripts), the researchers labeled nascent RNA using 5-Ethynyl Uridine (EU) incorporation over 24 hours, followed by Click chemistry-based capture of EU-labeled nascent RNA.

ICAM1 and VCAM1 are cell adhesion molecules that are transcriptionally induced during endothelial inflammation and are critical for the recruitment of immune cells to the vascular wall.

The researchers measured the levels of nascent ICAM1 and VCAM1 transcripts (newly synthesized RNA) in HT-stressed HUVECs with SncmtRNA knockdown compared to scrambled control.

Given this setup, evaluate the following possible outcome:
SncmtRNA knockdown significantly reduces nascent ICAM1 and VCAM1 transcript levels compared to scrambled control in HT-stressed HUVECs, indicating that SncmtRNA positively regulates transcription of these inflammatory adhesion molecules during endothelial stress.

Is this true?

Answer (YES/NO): YES